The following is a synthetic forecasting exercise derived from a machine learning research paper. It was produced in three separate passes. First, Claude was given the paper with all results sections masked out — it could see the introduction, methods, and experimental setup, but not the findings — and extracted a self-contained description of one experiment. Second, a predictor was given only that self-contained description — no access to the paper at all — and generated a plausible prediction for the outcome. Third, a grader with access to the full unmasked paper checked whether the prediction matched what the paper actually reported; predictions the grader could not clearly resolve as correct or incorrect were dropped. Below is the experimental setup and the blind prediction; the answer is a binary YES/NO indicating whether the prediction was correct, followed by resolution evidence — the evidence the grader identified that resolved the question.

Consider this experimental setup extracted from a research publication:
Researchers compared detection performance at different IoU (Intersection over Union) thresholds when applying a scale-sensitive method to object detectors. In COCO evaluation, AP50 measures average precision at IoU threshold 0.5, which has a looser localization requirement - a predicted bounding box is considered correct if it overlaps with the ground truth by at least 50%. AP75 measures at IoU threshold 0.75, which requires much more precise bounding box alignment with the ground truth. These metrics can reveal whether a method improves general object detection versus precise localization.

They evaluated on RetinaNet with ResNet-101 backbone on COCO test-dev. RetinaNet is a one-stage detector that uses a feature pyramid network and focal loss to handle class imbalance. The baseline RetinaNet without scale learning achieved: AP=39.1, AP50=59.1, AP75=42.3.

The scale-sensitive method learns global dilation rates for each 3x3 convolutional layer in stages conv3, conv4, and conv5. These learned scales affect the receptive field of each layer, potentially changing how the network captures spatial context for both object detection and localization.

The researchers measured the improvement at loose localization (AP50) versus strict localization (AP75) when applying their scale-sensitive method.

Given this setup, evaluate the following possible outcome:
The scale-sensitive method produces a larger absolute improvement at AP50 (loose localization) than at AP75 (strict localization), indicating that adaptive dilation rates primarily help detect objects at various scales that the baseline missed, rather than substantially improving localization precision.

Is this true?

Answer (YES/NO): YES